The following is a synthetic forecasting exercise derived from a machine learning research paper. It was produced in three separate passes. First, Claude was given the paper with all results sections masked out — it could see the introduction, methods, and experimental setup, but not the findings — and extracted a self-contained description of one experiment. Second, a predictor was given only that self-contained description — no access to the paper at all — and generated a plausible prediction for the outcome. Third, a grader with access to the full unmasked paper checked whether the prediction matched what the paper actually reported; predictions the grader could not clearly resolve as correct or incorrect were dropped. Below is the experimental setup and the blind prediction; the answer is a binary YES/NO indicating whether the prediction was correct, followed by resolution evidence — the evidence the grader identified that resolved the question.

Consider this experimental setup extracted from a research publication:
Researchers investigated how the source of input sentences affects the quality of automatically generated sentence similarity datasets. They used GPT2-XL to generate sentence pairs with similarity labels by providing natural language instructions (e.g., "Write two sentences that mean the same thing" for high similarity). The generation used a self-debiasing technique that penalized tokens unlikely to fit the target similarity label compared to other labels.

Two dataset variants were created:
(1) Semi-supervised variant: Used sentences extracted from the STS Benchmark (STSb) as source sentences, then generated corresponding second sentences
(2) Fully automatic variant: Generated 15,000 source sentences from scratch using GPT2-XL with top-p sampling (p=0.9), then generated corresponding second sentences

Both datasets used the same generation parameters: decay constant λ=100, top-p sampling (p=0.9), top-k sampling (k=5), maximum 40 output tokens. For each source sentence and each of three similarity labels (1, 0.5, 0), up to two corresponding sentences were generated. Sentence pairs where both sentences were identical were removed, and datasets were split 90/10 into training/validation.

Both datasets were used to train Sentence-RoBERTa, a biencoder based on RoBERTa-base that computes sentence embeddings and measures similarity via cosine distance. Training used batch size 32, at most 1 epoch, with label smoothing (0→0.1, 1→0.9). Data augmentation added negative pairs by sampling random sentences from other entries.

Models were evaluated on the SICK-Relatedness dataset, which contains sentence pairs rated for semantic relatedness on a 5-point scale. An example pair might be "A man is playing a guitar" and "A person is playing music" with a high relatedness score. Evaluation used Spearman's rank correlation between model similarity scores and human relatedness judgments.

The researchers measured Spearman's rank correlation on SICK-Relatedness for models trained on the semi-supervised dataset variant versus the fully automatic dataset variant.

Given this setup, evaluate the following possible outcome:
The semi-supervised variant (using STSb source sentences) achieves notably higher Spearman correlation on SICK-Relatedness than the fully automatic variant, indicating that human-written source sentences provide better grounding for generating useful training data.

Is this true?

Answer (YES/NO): NO